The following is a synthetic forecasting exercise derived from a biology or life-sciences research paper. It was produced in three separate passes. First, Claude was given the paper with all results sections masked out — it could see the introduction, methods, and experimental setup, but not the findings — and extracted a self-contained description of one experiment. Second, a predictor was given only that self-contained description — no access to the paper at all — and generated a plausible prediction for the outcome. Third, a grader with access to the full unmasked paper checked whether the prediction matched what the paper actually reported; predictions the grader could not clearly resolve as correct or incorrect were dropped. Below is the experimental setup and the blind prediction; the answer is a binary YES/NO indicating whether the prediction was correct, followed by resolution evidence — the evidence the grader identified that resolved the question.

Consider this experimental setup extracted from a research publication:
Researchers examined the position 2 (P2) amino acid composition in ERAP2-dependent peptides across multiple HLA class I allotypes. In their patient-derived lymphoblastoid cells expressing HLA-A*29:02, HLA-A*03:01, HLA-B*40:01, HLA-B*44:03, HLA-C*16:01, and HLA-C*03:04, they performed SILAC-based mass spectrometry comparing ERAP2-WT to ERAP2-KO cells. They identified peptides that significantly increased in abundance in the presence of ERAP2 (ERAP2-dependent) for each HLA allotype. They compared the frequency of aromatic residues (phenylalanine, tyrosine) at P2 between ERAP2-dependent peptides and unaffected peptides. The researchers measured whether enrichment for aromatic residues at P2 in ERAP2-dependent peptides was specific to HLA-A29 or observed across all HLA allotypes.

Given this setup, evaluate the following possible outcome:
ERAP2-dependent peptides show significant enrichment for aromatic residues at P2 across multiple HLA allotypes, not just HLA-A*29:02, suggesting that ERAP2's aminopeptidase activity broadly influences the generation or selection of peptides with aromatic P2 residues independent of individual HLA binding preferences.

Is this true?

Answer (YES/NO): NO